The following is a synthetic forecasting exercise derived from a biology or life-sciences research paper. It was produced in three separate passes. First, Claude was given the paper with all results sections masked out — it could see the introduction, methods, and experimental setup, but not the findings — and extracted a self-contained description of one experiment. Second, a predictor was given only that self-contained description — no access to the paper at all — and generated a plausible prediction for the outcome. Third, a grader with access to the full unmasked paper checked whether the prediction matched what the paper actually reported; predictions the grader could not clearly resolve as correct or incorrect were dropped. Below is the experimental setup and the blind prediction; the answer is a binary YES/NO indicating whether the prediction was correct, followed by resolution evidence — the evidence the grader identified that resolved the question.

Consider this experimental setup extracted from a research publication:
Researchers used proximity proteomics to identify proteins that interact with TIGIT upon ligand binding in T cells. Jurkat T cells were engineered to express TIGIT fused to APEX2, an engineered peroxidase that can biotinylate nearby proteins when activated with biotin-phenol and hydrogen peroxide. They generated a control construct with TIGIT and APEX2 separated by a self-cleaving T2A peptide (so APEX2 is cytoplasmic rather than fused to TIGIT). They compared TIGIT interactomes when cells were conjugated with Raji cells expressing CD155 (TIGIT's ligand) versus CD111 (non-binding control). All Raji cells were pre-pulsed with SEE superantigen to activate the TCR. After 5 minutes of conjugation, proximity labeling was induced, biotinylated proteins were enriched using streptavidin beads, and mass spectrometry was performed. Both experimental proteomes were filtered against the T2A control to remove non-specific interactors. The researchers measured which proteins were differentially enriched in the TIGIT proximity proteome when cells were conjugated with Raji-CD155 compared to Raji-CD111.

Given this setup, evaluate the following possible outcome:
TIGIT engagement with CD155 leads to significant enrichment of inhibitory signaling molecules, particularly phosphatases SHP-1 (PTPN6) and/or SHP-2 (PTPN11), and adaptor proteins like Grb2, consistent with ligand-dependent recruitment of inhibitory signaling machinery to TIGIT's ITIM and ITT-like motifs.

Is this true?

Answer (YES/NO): NO